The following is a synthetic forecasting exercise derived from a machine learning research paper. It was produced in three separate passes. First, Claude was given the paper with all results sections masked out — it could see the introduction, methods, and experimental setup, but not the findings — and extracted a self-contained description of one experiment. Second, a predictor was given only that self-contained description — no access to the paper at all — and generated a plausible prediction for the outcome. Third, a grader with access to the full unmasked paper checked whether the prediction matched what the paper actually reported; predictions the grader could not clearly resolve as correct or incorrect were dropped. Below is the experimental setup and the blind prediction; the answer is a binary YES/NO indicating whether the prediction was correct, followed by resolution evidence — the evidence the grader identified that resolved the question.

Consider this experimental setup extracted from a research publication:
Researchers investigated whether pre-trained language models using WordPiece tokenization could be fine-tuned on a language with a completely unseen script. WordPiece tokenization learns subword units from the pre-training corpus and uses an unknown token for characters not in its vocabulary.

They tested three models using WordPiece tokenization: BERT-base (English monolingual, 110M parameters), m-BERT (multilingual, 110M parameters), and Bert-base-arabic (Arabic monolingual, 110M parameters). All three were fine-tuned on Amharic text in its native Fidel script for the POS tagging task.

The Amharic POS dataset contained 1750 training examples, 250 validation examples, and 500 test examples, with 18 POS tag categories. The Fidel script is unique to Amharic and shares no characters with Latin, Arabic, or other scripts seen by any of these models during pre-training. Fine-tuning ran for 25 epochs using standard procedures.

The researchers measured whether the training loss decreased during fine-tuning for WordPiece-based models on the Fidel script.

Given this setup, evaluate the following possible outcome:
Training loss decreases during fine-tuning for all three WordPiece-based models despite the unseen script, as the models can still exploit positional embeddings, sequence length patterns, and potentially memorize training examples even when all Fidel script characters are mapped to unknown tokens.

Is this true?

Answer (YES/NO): YES